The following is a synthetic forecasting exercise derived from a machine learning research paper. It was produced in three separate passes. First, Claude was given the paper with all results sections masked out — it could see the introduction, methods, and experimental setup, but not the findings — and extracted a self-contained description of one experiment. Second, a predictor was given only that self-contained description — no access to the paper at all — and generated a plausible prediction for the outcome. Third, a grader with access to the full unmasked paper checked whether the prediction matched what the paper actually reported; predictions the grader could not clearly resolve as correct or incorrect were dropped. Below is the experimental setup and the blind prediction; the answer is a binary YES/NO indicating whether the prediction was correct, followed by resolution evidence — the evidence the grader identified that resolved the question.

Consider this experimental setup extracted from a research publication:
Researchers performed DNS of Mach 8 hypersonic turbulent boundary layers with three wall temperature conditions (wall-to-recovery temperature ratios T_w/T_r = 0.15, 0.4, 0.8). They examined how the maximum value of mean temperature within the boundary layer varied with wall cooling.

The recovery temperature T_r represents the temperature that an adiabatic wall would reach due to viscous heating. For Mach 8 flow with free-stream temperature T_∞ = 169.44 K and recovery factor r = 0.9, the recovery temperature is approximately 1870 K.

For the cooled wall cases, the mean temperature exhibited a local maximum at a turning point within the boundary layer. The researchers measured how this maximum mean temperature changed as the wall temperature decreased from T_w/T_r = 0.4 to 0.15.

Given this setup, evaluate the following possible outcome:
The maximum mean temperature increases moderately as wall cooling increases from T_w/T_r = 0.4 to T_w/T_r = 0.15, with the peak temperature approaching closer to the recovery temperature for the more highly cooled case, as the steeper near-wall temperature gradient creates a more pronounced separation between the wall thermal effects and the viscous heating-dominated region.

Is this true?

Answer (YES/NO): NO